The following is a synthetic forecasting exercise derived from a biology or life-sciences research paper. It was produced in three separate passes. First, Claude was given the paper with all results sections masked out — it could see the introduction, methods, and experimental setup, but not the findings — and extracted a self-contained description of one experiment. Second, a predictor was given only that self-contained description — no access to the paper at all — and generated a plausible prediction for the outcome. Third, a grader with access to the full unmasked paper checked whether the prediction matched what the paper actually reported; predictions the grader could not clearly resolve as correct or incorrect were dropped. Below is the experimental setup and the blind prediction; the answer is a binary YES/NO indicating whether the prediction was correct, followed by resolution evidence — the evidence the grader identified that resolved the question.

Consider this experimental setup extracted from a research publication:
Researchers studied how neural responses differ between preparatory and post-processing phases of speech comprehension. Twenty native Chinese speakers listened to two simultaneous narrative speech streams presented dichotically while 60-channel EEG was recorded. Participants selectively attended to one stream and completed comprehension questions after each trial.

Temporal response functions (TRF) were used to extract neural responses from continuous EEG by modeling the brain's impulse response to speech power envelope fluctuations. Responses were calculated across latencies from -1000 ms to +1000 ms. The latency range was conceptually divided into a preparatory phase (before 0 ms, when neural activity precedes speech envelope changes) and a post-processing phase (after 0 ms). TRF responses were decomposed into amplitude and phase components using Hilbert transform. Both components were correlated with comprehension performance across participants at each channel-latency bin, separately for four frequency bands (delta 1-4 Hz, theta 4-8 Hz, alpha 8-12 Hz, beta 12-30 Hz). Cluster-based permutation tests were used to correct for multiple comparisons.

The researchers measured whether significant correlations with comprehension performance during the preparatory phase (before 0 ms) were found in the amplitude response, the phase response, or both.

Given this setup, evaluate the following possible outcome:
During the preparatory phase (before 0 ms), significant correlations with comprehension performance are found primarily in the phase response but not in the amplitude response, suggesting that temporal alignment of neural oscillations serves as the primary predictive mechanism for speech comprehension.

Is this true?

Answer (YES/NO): YES